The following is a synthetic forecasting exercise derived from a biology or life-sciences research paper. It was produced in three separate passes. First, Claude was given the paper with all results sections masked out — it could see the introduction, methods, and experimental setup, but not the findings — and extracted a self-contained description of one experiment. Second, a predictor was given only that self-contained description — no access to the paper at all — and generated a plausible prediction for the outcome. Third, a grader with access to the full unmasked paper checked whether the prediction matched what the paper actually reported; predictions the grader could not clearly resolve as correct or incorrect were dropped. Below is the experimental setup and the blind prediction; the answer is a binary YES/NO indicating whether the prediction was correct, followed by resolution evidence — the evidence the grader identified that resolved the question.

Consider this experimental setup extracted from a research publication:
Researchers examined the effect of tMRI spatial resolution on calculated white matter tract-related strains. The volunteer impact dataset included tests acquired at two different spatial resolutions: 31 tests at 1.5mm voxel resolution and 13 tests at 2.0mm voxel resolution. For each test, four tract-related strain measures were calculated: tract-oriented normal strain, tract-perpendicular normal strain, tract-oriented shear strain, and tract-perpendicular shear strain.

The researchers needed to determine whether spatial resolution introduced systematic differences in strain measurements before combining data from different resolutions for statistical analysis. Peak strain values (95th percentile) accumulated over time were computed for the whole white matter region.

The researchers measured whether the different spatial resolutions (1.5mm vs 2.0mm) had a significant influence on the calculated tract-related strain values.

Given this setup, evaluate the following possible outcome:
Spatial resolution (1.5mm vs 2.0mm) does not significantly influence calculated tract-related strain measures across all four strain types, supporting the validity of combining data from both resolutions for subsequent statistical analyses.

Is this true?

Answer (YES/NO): YES